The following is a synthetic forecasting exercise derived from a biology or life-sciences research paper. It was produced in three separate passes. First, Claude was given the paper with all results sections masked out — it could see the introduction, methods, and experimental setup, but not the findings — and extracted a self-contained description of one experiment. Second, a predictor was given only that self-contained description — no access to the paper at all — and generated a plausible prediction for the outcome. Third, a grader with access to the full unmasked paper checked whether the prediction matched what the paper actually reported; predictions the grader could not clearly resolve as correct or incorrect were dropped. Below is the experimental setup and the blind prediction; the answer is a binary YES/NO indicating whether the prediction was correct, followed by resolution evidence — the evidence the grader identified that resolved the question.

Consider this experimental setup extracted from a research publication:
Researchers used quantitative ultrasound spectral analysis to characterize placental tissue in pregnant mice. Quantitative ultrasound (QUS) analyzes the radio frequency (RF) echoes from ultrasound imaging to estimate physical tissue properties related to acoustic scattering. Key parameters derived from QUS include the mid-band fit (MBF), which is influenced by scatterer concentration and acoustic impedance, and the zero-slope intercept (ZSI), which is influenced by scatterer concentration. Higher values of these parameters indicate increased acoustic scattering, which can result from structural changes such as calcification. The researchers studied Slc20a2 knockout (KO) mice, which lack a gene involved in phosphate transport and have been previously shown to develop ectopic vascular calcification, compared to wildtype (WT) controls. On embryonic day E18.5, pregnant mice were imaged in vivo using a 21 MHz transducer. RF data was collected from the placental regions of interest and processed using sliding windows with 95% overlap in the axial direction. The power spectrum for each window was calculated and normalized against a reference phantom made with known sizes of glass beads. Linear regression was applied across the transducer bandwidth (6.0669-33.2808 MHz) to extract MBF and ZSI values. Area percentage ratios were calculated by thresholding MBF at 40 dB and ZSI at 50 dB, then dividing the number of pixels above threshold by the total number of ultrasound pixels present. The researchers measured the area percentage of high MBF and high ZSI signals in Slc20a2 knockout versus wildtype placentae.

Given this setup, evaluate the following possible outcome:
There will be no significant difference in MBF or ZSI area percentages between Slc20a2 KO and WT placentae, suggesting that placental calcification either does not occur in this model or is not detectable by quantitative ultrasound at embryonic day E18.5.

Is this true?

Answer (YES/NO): NO